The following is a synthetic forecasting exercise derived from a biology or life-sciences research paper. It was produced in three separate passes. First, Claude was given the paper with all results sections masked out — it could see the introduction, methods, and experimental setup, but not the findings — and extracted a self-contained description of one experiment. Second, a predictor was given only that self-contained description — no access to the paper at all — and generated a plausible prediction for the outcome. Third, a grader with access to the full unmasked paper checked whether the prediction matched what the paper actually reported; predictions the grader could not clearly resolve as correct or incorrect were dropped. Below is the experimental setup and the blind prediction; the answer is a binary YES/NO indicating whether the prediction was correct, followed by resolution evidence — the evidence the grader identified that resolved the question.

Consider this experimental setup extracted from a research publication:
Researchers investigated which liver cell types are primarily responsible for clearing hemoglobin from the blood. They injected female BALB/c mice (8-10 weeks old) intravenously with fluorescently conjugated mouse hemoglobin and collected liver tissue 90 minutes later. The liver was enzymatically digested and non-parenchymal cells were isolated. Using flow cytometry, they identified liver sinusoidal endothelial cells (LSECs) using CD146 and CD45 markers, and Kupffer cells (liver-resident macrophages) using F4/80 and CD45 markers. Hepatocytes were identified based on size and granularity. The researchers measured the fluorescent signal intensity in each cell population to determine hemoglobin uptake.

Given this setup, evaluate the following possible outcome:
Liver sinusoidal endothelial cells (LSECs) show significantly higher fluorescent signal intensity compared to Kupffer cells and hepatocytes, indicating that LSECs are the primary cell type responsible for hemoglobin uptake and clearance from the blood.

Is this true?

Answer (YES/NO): YES